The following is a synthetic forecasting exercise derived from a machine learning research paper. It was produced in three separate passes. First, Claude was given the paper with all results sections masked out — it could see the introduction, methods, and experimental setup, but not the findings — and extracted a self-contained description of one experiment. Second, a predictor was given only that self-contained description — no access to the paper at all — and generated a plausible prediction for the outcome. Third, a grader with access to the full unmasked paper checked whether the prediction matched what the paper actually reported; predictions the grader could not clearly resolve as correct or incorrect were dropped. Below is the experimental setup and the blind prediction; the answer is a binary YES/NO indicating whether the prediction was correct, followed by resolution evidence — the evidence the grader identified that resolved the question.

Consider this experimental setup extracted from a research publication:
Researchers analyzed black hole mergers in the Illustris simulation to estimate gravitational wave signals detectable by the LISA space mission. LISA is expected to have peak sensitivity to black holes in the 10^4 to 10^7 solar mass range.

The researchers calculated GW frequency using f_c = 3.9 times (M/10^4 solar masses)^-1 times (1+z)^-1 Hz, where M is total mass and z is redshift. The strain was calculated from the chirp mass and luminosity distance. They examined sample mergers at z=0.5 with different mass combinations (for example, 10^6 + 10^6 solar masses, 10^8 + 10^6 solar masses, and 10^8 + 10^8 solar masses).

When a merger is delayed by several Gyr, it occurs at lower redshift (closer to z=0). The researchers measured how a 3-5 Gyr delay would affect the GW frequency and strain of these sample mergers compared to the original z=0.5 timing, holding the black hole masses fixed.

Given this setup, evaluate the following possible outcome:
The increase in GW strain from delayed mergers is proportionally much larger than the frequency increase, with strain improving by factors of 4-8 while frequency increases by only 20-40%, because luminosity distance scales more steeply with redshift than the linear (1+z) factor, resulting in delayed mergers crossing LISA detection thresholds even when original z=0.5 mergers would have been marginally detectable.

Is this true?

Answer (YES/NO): NO